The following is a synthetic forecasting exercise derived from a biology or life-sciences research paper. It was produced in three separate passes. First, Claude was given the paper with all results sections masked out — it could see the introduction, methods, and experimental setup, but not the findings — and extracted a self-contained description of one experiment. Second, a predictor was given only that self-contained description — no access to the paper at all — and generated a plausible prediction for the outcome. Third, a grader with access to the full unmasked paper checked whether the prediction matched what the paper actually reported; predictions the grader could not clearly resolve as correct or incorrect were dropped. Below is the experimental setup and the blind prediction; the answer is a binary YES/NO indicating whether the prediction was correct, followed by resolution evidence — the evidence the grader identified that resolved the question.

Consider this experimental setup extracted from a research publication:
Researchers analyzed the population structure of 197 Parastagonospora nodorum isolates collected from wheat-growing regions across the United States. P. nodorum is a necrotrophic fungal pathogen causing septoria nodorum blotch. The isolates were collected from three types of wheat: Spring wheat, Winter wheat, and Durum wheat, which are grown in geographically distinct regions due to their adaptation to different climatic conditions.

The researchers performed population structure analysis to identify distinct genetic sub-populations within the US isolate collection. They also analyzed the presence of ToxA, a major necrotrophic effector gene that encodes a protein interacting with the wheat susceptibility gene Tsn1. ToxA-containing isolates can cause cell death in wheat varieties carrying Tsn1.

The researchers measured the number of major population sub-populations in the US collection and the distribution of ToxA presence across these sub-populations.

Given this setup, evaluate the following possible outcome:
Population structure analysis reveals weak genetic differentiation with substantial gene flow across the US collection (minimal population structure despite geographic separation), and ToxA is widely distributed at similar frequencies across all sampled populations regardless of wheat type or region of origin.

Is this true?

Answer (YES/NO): NO